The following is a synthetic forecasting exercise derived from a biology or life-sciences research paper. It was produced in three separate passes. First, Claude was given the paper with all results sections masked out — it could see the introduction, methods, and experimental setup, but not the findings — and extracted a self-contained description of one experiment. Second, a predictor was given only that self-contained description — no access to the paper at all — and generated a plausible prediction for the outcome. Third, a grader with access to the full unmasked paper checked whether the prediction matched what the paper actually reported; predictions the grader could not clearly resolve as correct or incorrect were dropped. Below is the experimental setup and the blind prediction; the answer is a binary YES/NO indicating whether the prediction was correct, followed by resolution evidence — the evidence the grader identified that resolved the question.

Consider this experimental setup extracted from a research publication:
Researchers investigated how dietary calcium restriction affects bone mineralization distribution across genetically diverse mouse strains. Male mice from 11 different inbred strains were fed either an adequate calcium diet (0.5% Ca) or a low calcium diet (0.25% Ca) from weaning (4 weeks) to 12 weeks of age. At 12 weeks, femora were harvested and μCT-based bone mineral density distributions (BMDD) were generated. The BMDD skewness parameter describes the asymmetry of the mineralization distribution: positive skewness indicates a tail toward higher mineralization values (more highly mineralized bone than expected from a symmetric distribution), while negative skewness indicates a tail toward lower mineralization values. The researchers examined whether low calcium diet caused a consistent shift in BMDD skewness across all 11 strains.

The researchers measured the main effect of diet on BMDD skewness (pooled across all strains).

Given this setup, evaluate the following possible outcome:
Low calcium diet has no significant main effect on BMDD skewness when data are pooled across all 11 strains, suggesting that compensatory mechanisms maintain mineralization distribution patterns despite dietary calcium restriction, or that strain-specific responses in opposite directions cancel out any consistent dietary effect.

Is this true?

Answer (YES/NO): YES